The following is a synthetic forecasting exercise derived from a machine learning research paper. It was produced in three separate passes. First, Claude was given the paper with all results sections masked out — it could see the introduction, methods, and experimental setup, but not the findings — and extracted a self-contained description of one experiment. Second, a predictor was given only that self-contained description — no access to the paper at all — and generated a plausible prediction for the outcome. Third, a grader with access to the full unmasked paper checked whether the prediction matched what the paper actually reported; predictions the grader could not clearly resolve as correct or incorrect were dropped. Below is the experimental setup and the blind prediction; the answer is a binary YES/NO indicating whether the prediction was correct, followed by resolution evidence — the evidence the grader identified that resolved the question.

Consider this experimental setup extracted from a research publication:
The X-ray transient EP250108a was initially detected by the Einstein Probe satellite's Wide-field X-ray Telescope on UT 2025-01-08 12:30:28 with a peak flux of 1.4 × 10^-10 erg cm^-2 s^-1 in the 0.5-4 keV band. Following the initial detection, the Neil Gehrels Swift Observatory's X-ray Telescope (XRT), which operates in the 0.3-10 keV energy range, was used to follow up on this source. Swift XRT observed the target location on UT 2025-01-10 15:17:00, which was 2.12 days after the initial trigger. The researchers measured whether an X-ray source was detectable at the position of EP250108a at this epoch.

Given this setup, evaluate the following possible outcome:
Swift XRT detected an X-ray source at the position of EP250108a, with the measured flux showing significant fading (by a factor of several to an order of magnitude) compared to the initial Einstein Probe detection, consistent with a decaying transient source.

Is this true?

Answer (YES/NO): NO